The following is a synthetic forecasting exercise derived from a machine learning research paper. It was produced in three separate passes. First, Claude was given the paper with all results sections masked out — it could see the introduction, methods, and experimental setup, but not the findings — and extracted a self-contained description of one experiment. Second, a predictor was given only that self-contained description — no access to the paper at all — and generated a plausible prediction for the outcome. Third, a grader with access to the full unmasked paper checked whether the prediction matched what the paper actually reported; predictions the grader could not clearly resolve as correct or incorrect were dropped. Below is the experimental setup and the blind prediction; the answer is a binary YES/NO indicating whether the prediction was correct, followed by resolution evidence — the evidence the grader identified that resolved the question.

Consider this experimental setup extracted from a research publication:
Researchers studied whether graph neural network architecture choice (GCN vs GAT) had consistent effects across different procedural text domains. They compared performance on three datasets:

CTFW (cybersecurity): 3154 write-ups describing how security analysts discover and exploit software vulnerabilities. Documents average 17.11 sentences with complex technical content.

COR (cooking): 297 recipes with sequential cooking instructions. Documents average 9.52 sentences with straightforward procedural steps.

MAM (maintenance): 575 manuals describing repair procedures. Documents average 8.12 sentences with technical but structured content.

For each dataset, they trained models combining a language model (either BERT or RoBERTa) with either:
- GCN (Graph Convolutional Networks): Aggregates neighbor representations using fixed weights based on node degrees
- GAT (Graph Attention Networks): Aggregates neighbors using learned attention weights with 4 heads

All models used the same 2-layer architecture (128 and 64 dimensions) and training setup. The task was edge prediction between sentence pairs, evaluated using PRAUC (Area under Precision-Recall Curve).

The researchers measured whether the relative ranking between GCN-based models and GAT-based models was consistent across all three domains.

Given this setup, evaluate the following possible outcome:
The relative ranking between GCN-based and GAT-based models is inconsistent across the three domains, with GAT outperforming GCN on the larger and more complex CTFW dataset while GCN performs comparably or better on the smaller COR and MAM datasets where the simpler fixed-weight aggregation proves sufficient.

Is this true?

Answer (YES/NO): NO